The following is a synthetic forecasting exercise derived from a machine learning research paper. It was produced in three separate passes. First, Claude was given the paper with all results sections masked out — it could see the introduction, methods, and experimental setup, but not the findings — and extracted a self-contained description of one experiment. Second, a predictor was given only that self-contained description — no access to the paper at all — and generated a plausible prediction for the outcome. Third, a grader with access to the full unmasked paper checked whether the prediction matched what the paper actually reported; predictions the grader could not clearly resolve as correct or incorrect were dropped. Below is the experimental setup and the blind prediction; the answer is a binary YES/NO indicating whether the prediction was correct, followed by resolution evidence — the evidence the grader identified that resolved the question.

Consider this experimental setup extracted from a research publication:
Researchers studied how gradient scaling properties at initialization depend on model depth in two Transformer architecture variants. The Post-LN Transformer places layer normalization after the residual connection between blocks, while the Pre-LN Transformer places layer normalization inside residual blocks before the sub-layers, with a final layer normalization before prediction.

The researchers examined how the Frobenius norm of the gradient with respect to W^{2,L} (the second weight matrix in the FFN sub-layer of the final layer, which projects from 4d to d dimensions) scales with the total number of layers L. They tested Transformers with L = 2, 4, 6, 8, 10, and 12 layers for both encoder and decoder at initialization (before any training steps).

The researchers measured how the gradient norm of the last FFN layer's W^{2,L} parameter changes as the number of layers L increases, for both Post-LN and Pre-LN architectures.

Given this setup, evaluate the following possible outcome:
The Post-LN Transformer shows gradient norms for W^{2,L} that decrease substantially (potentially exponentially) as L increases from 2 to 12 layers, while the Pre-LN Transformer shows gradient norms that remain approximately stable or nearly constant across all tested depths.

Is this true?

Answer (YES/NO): NO